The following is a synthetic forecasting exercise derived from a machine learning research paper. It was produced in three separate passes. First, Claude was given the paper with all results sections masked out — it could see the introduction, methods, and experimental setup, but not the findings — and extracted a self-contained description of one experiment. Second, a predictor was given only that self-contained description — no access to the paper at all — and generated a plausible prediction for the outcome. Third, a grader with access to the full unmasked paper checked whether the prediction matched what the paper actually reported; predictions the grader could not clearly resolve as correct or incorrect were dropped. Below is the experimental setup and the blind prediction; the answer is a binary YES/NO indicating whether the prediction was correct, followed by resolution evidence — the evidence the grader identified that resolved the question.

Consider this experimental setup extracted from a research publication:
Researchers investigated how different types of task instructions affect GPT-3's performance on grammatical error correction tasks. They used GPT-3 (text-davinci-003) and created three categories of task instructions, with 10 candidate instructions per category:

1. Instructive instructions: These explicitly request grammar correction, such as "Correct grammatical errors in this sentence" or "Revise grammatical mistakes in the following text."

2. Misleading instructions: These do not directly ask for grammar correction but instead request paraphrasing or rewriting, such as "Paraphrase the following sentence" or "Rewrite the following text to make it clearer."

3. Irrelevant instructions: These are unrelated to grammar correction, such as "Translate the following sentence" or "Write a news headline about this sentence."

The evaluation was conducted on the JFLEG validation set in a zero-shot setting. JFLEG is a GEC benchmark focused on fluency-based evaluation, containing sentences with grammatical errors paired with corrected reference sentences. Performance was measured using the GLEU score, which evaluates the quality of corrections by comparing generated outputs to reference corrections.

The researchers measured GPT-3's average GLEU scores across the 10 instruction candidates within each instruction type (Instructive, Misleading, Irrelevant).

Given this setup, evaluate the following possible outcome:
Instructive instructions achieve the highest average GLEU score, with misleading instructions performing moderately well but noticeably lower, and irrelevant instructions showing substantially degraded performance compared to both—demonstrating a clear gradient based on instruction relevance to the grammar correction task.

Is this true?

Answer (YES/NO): YES